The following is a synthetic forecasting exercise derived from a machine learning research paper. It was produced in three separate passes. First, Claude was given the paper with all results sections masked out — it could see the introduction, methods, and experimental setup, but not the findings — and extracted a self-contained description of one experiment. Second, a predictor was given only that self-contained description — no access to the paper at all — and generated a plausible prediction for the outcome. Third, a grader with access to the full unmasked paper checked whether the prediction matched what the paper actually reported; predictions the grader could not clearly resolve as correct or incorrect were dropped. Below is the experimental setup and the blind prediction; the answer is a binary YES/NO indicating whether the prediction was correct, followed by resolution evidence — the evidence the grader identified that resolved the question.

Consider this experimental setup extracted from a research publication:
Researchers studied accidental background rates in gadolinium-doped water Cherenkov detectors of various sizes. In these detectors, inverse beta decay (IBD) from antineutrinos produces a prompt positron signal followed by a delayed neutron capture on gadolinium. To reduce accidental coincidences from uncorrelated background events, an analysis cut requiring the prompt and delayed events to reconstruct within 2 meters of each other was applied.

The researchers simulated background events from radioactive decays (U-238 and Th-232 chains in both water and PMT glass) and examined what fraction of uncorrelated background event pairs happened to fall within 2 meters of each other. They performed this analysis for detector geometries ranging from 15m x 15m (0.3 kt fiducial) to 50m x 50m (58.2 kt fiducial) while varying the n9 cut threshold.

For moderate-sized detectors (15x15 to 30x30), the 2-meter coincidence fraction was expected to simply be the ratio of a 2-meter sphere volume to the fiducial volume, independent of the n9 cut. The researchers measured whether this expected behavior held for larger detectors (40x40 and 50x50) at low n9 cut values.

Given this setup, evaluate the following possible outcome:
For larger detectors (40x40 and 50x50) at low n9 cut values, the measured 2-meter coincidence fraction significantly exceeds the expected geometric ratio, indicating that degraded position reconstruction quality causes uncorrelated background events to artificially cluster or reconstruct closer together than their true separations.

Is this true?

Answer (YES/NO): YES